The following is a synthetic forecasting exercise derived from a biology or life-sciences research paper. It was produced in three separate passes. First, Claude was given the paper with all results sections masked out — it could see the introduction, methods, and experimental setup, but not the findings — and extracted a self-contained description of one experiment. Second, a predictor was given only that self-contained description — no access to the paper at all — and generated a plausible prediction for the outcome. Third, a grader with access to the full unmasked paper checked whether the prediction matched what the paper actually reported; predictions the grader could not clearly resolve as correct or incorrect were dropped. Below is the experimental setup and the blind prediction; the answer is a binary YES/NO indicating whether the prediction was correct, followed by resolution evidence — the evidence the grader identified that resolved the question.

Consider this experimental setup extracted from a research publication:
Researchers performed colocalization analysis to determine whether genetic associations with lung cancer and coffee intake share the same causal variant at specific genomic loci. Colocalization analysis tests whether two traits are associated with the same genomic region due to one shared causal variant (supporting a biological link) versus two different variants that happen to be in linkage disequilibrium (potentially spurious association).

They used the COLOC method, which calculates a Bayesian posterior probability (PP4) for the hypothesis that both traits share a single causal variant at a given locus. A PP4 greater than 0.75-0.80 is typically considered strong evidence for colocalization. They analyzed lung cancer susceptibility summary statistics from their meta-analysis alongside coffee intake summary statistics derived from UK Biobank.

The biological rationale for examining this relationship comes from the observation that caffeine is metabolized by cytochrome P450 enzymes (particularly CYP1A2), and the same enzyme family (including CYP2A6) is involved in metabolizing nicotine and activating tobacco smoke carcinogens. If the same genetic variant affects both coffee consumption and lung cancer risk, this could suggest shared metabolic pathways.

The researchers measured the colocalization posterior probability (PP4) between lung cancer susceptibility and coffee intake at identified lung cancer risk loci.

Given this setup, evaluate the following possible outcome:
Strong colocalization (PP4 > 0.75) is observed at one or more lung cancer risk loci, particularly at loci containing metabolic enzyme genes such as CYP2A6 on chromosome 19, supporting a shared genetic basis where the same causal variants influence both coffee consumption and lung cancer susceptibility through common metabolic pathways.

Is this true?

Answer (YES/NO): NO